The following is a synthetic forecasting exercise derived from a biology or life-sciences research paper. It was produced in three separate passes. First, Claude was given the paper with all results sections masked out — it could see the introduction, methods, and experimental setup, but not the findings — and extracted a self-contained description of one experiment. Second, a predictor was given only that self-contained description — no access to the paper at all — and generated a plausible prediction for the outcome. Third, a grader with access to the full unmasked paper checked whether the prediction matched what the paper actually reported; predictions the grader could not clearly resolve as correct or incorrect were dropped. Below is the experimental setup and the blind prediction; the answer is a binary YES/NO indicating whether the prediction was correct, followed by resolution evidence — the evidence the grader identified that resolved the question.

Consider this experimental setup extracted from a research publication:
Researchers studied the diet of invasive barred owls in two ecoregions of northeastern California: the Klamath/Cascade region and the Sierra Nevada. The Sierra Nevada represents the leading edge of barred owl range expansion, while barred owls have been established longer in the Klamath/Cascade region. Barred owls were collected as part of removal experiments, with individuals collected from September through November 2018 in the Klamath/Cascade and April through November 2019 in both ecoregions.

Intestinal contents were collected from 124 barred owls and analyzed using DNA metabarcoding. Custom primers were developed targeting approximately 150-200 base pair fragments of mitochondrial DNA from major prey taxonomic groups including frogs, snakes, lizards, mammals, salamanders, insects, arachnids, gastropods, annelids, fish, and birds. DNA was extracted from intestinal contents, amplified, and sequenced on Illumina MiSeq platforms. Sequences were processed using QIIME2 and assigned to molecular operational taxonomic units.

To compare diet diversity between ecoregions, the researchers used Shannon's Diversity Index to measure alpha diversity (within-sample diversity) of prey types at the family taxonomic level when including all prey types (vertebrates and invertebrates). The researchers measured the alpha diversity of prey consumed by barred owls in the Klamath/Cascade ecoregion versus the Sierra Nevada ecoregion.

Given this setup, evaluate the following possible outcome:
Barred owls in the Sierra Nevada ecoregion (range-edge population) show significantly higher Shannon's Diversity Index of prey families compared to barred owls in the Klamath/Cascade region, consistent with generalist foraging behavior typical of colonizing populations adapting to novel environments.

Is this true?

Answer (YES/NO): NO